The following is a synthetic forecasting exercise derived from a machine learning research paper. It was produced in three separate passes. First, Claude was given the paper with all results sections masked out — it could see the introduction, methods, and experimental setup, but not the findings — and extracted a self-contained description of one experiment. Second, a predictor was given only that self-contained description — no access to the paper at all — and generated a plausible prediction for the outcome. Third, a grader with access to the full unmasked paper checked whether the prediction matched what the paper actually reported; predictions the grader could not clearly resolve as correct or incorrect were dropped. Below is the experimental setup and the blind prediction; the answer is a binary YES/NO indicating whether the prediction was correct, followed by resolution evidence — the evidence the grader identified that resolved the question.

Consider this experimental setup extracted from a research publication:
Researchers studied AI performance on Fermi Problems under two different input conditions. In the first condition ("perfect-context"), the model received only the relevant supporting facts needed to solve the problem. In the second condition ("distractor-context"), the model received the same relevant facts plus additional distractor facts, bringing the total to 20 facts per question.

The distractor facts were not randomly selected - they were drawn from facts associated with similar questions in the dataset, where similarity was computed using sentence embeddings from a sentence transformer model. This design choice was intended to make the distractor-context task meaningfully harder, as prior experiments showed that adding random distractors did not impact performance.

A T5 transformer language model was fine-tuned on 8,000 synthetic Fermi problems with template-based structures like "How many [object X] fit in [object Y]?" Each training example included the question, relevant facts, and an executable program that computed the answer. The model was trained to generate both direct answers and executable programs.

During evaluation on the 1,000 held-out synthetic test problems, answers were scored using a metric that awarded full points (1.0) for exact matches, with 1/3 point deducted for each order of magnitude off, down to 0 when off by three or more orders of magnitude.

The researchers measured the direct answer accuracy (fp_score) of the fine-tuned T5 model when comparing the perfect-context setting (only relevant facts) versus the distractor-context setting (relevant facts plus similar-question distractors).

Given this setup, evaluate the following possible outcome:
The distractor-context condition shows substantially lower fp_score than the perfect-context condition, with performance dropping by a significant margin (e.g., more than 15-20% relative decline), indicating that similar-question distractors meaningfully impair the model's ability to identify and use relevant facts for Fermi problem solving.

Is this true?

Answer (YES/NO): YES